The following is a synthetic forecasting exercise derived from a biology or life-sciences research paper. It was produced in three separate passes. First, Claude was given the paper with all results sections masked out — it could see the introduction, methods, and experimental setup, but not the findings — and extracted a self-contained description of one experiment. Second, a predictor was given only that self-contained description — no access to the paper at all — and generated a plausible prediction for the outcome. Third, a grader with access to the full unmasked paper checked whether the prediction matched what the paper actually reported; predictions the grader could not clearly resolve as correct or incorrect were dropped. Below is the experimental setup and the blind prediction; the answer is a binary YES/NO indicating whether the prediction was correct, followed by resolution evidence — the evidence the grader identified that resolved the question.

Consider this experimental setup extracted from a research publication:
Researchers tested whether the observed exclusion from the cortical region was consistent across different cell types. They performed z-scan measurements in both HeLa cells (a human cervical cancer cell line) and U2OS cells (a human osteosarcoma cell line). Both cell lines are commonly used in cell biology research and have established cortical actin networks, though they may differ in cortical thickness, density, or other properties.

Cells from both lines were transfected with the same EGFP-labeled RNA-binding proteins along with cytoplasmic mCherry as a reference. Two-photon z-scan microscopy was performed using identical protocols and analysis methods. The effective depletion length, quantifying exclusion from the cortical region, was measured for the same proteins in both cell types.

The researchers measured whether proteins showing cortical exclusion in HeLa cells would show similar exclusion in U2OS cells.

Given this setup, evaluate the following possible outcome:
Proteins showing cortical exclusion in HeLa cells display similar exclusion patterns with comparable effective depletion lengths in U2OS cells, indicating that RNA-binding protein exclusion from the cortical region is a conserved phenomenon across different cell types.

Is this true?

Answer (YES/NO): NO